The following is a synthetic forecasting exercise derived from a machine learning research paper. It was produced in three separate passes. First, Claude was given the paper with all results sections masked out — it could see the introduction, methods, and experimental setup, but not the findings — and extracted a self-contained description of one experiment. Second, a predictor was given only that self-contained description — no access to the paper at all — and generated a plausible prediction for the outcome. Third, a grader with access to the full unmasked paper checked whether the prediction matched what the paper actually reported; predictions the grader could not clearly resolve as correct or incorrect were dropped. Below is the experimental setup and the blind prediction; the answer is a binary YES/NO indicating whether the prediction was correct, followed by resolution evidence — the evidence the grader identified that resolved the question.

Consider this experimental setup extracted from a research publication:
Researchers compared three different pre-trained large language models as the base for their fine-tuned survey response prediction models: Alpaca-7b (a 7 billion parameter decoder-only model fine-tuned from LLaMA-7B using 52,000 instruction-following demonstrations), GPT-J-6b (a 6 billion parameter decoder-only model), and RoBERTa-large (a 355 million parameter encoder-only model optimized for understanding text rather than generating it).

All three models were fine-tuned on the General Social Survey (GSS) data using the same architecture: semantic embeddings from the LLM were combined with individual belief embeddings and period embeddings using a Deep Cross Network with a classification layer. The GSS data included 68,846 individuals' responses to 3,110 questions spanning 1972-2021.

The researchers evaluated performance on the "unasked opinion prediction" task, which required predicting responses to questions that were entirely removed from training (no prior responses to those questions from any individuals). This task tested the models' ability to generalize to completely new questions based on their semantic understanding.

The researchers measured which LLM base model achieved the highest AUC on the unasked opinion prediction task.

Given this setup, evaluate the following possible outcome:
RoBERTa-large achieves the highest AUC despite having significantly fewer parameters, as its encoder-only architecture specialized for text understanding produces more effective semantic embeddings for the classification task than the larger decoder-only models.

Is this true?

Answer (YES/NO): NO